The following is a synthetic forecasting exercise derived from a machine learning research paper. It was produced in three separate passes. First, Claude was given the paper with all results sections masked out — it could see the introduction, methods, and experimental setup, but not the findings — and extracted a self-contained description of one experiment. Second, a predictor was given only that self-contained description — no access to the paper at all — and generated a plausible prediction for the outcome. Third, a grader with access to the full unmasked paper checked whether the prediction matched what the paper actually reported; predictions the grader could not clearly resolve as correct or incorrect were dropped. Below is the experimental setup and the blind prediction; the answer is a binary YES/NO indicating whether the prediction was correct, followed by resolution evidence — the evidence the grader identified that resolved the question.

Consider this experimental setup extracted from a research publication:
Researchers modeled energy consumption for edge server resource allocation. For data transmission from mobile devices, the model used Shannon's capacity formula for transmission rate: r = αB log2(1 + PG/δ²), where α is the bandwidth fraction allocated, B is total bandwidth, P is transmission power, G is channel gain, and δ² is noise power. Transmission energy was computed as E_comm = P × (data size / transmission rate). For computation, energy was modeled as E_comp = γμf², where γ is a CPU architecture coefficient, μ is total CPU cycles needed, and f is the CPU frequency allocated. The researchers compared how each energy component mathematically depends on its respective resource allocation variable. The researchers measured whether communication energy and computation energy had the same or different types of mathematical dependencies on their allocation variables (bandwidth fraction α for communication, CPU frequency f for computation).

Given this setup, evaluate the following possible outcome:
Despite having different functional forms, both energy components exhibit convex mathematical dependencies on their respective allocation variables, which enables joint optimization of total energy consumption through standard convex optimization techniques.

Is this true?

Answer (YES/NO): YES